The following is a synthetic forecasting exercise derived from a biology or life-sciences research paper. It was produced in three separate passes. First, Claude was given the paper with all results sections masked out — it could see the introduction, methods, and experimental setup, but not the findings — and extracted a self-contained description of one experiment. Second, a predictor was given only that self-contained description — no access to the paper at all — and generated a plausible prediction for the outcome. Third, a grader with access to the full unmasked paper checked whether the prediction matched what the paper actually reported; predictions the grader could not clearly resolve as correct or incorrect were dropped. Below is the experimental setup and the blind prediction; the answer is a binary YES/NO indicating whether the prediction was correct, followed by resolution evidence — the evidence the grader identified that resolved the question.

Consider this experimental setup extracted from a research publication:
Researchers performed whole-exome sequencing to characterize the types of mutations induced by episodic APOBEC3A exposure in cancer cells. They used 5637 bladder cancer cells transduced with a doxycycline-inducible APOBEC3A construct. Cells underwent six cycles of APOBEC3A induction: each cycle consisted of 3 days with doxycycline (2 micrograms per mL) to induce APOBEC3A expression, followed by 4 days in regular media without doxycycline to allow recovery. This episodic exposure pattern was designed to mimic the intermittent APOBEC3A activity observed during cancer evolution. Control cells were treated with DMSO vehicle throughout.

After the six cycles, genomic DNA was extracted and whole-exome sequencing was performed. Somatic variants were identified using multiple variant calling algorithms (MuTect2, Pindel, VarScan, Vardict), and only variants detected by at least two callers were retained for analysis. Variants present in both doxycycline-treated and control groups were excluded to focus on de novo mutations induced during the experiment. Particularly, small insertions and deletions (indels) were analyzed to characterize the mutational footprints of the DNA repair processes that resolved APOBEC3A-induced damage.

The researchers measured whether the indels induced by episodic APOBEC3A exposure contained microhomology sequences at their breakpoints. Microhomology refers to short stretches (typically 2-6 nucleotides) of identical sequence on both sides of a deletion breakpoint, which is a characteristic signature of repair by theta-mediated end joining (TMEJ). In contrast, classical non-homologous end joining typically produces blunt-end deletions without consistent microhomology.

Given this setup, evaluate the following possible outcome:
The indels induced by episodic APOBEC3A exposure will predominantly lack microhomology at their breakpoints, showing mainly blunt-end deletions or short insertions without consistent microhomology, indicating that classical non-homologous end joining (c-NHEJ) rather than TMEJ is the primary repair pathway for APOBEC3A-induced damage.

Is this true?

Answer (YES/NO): NO